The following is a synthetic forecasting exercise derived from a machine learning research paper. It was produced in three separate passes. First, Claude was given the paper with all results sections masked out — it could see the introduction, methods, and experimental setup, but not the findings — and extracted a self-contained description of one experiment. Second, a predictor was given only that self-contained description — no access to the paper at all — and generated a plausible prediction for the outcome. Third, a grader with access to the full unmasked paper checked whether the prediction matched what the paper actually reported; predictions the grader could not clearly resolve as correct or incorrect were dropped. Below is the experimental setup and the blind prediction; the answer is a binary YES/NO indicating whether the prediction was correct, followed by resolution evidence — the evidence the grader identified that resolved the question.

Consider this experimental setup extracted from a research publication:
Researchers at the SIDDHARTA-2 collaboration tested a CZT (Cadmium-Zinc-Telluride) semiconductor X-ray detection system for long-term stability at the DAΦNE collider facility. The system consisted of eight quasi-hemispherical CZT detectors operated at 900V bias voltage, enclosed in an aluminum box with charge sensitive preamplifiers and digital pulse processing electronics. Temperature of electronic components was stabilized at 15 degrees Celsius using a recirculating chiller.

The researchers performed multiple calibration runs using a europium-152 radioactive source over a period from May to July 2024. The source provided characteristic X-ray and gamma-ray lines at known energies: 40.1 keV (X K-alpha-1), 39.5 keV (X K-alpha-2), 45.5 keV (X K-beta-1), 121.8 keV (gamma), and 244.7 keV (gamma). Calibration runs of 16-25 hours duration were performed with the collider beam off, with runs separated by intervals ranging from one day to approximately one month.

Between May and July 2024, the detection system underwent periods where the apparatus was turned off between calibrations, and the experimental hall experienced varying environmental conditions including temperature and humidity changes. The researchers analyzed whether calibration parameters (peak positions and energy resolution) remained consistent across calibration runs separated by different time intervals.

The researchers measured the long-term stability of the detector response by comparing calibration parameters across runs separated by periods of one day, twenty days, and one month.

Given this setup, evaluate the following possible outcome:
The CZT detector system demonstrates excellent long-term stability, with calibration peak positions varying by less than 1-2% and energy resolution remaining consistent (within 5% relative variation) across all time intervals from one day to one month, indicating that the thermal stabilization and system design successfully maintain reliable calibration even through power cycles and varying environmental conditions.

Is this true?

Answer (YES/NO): NO